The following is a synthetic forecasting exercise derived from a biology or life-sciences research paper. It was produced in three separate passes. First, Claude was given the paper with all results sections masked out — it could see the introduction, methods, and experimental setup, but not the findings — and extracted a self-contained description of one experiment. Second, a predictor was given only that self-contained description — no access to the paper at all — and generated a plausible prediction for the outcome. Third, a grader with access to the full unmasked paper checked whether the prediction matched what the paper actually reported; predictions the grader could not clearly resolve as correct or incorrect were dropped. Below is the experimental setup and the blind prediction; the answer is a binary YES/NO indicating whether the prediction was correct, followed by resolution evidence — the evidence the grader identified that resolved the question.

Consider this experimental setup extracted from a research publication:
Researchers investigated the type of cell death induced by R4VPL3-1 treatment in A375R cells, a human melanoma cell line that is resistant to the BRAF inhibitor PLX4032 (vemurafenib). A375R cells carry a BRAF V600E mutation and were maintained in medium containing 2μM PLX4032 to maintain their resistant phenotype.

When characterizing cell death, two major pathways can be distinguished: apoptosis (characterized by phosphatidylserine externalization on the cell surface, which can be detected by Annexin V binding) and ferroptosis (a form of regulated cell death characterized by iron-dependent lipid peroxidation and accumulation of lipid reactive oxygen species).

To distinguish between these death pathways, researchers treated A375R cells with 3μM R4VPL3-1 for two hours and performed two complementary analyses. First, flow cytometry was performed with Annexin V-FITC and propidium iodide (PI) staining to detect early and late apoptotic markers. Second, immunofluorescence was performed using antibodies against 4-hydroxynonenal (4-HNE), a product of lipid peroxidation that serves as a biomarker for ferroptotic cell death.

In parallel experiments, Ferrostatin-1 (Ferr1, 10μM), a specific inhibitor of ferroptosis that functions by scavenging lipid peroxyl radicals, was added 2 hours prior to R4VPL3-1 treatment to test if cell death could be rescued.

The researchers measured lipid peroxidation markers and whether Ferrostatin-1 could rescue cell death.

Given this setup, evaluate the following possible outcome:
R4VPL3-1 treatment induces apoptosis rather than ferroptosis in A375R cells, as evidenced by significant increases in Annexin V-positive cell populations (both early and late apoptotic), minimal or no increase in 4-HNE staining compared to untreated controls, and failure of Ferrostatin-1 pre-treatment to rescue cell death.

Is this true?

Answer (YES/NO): NO